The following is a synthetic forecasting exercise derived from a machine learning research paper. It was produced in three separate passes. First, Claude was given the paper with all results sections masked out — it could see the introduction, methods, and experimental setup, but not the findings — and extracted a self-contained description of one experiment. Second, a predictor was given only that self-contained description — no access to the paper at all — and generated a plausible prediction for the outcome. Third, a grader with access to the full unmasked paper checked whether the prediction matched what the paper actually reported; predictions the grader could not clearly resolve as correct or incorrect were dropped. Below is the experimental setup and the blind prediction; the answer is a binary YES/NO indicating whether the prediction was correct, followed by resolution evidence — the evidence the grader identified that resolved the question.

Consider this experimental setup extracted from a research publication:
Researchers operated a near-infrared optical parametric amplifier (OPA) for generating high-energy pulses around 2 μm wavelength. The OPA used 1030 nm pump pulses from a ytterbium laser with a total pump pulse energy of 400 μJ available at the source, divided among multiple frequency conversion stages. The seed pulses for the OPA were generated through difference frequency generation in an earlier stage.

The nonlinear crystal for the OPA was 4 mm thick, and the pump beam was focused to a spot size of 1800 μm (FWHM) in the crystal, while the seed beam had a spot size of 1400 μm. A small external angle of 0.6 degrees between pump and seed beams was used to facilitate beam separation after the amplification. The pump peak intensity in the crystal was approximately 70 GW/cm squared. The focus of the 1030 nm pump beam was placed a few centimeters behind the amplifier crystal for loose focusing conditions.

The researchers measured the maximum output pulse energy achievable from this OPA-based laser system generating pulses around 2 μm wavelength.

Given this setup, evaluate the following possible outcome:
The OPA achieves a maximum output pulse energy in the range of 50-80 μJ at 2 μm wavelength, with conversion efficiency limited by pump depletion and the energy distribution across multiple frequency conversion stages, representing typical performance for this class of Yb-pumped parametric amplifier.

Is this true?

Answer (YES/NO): NO